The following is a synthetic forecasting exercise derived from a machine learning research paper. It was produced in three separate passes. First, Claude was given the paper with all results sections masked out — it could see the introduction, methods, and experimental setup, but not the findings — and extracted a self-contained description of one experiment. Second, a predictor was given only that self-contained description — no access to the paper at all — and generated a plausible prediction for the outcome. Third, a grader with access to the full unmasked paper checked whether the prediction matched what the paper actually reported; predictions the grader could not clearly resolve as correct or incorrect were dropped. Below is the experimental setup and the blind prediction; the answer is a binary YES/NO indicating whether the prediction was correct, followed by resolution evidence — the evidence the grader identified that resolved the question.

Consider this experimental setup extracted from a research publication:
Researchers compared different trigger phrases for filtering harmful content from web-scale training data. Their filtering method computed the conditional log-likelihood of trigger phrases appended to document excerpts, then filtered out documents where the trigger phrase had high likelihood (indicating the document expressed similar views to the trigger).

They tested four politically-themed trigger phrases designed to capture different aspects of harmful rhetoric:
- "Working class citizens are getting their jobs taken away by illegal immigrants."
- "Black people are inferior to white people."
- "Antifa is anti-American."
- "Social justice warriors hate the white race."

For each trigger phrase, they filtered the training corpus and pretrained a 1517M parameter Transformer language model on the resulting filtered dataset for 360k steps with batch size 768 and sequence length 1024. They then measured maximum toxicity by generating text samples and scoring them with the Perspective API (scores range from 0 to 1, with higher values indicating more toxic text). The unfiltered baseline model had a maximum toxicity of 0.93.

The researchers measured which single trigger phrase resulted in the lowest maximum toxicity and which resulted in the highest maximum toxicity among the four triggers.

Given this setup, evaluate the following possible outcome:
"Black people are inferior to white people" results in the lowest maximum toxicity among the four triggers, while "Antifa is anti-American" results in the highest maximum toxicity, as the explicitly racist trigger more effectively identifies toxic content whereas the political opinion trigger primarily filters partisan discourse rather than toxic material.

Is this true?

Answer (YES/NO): NO